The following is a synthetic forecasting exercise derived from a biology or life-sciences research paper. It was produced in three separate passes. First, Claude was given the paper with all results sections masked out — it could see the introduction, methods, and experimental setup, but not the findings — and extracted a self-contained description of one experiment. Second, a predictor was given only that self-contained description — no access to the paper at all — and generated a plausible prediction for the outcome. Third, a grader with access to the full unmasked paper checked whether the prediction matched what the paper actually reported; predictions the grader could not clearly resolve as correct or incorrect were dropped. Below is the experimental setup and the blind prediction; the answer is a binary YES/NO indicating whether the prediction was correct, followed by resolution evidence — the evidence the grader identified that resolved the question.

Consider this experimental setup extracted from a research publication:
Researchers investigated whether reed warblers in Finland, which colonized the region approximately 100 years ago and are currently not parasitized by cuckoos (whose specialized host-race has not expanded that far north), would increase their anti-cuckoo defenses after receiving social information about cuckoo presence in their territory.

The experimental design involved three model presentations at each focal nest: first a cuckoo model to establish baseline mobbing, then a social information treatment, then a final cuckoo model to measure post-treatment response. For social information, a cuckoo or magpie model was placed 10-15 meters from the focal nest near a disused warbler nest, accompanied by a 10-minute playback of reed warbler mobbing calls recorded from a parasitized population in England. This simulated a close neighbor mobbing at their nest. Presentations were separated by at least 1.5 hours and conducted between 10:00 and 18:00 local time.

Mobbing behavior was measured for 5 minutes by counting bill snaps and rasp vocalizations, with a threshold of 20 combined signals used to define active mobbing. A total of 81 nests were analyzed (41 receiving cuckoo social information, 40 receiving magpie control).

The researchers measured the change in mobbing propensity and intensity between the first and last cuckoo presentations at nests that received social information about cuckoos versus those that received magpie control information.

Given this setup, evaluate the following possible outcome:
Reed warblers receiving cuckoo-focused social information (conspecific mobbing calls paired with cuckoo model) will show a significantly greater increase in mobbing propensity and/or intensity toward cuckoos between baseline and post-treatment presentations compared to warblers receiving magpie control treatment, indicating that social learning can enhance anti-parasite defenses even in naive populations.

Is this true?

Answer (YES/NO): NO